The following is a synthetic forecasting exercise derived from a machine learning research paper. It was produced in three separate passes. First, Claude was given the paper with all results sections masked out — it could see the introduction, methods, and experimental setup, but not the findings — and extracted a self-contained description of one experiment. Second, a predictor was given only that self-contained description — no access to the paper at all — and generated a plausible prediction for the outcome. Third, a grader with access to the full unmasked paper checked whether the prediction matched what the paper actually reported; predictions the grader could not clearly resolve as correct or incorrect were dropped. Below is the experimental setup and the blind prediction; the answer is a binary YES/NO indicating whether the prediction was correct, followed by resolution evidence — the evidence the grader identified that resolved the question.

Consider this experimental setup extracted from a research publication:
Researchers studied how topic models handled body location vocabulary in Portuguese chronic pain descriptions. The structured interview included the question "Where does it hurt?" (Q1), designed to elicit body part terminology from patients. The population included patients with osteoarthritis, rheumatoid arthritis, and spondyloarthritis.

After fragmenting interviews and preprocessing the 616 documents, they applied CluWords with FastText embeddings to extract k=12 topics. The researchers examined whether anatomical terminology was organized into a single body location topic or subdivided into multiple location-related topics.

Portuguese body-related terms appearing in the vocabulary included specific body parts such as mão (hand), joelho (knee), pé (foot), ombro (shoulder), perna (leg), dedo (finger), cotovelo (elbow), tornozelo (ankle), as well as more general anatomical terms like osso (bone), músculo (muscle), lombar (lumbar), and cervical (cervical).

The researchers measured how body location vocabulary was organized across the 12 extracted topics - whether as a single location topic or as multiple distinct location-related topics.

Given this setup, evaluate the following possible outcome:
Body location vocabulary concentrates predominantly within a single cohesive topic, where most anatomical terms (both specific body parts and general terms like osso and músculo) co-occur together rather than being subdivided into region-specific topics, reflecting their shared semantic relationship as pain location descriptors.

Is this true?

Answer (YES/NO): NO